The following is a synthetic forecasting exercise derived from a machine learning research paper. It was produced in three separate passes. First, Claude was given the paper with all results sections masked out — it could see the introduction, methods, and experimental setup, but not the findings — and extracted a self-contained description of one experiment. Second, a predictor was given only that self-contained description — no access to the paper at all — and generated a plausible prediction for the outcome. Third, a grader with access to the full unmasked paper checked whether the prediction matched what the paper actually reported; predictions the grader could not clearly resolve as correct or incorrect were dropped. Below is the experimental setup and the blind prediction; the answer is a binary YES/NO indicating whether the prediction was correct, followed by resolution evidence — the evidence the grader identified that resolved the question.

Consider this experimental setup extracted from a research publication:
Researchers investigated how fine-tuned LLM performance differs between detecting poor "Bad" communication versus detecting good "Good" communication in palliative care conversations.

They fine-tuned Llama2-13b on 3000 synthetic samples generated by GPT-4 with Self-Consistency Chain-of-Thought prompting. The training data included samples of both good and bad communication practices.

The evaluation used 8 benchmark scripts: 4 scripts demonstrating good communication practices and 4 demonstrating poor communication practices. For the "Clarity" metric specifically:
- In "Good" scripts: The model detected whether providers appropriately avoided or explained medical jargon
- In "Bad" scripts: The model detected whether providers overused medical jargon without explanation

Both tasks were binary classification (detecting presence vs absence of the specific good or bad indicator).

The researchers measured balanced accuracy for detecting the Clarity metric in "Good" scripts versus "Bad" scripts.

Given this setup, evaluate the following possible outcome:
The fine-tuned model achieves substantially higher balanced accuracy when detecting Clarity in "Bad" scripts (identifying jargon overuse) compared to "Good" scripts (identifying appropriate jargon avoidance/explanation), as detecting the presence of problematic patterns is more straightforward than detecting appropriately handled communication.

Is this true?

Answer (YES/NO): NO